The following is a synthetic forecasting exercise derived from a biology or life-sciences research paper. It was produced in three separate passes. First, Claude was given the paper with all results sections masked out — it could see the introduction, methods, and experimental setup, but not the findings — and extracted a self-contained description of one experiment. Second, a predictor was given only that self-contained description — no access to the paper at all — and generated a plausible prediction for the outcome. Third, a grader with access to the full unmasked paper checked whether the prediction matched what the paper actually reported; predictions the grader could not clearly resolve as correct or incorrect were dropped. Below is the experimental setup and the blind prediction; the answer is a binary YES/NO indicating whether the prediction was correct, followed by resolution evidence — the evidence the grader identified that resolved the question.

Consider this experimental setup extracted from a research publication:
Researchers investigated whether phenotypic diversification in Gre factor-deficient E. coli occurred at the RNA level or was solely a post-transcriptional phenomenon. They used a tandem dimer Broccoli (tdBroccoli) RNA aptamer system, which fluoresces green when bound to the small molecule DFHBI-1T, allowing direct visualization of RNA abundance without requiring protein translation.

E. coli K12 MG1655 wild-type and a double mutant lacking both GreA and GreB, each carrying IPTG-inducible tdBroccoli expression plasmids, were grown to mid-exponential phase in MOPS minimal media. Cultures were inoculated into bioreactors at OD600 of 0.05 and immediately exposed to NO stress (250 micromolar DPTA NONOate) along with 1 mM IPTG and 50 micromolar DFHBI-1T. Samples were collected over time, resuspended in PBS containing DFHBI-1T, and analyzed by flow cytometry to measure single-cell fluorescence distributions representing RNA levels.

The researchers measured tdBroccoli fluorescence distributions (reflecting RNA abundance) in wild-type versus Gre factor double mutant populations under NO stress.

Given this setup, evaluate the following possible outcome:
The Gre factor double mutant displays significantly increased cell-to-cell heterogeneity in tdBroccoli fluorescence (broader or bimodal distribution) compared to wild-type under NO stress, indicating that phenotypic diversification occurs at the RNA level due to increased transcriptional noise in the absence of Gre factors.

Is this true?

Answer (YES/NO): YES